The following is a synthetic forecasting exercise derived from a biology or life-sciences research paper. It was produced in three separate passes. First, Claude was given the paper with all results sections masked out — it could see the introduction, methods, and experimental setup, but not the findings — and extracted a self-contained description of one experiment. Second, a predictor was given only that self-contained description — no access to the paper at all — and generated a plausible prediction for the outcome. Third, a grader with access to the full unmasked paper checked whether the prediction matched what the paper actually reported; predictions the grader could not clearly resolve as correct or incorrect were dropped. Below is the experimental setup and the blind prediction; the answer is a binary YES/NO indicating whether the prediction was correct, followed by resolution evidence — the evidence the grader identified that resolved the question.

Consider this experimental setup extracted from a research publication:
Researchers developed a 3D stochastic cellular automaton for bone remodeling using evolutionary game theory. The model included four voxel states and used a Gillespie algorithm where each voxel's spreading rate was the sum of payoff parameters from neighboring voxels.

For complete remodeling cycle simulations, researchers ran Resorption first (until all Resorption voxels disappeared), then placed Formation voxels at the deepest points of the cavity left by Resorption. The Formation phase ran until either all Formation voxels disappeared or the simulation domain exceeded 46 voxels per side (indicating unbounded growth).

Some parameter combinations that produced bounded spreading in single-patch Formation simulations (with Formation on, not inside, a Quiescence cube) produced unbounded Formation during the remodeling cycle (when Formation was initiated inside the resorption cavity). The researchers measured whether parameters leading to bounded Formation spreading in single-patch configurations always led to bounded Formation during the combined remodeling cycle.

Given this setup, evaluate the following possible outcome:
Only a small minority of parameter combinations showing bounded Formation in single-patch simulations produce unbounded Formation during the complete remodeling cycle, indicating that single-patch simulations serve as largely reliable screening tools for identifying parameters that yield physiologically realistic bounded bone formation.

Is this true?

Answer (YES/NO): YES